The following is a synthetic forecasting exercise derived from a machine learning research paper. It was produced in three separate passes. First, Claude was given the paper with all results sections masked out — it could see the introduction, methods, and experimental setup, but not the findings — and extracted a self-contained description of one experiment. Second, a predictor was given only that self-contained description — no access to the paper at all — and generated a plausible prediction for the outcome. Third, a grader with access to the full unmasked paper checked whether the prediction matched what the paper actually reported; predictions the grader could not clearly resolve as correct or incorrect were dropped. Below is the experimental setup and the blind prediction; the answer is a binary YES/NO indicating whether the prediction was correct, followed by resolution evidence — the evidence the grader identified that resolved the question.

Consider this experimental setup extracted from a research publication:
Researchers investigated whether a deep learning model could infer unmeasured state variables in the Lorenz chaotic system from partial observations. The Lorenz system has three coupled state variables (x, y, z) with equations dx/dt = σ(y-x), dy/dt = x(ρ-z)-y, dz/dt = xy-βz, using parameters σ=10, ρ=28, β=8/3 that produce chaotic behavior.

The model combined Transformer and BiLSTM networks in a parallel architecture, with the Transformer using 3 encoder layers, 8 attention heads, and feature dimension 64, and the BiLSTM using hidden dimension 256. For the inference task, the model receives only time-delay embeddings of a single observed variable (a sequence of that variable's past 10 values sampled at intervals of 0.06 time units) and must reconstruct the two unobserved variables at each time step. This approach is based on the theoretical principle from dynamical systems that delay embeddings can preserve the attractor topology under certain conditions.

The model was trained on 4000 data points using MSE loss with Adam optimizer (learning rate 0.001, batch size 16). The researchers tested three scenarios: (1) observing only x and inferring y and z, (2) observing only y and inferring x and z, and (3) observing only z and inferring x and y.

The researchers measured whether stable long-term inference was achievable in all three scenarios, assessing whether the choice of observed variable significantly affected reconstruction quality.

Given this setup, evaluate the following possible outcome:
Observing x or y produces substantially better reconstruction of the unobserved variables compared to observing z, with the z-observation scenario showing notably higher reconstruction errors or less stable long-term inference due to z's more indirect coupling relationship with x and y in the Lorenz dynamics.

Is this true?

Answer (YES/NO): NO